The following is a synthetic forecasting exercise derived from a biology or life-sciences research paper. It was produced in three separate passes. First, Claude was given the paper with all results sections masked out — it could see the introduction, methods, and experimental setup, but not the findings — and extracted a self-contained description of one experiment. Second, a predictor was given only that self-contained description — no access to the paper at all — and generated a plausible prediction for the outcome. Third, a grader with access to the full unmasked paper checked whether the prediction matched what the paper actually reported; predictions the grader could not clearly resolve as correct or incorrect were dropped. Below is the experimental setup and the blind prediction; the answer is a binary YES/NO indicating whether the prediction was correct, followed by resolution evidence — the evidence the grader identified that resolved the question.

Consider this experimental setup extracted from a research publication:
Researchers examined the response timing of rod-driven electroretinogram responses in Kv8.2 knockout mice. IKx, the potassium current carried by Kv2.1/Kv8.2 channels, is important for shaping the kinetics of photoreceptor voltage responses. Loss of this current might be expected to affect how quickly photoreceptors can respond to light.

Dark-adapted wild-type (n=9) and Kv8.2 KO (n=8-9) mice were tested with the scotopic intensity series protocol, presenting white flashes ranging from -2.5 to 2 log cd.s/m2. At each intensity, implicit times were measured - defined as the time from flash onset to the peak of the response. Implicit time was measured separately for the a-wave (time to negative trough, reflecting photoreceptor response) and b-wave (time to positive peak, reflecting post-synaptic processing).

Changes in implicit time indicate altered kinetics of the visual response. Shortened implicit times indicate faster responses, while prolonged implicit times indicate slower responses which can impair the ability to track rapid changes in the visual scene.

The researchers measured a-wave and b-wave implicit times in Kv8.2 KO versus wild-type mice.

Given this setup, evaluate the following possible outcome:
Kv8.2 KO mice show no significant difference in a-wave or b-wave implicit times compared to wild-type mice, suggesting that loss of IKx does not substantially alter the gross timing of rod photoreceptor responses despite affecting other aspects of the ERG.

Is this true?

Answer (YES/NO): NO